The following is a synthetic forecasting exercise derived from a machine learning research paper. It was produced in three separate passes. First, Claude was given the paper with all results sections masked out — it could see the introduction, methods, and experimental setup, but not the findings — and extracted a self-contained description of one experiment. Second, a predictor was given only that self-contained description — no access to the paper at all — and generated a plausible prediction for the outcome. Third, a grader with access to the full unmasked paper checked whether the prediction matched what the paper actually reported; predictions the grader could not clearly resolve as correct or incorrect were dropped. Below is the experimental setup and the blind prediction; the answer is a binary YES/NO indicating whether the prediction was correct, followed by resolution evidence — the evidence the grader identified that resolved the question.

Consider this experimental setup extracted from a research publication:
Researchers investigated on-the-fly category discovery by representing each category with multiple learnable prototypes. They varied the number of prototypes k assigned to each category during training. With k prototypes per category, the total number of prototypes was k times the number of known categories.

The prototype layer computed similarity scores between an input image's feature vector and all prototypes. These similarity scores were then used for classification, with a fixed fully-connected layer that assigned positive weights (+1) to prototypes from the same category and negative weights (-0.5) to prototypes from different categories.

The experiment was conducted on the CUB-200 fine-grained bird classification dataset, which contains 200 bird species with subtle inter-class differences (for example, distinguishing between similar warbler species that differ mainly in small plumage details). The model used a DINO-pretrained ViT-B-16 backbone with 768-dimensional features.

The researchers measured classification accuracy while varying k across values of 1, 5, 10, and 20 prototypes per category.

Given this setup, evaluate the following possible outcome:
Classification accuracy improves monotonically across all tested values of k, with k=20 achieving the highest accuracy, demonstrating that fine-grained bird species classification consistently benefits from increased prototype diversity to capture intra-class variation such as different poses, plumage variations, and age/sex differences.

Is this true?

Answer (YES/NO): NO